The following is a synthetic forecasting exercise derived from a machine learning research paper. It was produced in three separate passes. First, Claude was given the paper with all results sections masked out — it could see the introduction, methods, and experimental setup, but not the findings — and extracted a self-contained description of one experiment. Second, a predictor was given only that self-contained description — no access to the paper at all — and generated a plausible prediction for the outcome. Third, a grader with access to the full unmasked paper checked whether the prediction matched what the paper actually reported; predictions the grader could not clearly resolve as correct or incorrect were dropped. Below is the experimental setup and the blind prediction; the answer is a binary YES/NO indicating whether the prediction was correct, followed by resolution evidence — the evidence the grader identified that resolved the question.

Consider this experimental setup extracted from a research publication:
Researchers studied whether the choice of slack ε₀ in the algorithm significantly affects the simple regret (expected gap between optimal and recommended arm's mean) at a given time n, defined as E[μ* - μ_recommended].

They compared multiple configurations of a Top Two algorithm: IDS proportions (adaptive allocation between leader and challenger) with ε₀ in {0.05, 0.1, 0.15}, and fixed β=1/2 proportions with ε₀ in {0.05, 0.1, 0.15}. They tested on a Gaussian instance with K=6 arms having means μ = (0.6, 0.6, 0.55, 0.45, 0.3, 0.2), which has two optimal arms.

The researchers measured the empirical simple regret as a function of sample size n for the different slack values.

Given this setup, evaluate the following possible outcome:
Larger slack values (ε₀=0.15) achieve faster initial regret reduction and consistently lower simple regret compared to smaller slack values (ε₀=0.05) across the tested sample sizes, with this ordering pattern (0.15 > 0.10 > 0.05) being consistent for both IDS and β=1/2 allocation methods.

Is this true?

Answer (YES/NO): NO